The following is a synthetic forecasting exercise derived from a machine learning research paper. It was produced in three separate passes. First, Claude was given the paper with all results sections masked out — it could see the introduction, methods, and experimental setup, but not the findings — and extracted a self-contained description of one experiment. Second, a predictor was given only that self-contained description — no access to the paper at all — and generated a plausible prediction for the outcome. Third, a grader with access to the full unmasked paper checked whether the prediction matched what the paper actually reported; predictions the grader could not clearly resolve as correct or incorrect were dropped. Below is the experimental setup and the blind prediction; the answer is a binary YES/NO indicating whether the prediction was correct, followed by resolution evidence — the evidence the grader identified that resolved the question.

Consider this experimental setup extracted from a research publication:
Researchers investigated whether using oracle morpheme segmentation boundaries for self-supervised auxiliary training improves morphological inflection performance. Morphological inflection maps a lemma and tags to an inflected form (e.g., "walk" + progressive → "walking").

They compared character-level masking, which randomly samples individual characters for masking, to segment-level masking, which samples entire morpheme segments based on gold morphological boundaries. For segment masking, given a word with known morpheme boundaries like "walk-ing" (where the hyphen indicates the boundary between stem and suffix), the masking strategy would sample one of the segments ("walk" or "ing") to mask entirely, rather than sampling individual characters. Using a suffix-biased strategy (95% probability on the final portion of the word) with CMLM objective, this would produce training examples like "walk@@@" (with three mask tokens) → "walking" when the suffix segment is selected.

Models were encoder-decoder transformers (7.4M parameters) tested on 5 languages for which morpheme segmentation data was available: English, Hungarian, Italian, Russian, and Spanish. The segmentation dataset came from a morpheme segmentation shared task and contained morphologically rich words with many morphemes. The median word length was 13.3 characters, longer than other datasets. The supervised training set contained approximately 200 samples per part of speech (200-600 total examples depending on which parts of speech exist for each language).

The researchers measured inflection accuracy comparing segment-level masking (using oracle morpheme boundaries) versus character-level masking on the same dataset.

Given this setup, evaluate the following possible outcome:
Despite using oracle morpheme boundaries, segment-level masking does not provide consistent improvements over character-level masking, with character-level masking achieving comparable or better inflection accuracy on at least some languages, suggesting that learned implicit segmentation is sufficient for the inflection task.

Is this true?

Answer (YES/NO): NO